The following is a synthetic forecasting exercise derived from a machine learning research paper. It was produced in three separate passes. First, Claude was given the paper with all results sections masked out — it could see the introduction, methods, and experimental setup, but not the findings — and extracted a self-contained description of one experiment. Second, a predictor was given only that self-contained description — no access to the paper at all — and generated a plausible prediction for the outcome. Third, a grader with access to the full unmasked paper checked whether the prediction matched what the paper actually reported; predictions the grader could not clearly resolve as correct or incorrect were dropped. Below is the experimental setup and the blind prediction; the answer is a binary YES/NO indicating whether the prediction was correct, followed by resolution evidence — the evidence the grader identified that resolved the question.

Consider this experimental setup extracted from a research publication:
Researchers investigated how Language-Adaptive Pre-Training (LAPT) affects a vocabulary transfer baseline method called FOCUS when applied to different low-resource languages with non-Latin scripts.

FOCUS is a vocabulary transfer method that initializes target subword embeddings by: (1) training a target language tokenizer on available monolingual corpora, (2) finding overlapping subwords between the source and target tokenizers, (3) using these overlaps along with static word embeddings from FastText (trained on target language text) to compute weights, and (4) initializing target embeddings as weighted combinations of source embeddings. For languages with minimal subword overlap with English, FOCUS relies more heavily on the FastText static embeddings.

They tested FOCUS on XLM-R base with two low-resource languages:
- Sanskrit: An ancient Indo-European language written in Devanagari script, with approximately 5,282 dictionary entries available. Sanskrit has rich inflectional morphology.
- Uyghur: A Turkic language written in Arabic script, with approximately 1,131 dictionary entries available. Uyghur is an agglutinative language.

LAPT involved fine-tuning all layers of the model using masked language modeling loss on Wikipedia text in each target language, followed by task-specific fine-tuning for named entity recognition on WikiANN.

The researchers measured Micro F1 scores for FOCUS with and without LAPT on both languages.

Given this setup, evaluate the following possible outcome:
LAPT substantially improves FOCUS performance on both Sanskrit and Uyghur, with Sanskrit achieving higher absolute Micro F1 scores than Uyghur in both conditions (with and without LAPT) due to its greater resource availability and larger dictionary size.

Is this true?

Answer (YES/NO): NO